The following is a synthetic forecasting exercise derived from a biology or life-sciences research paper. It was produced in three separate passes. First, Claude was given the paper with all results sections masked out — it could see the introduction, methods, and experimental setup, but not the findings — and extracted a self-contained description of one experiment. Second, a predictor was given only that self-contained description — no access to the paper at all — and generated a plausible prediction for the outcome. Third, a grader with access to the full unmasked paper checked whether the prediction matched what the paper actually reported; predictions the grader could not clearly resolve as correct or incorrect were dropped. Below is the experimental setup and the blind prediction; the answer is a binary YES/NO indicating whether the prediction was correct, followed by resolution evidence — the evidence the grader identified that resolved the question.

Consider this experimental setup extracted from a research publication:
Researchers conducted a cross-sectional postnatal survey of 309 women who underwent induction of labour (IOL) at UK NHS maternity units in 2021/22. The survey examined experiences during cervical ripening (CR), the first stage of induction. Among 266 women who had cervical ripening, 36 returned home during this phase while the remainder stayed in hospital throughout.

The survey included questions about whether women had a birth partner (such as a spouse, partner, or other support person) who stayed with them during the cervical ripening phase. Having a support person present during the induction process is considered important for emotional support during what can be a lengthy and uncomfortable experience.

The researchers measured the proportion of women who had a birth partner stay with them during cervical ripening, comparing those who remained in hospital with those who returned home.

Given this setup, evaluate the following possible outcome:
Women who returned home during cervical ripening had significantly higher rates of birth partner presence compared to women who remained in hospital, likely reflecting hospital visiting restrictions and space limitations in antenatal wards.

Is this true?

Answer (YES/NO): YES